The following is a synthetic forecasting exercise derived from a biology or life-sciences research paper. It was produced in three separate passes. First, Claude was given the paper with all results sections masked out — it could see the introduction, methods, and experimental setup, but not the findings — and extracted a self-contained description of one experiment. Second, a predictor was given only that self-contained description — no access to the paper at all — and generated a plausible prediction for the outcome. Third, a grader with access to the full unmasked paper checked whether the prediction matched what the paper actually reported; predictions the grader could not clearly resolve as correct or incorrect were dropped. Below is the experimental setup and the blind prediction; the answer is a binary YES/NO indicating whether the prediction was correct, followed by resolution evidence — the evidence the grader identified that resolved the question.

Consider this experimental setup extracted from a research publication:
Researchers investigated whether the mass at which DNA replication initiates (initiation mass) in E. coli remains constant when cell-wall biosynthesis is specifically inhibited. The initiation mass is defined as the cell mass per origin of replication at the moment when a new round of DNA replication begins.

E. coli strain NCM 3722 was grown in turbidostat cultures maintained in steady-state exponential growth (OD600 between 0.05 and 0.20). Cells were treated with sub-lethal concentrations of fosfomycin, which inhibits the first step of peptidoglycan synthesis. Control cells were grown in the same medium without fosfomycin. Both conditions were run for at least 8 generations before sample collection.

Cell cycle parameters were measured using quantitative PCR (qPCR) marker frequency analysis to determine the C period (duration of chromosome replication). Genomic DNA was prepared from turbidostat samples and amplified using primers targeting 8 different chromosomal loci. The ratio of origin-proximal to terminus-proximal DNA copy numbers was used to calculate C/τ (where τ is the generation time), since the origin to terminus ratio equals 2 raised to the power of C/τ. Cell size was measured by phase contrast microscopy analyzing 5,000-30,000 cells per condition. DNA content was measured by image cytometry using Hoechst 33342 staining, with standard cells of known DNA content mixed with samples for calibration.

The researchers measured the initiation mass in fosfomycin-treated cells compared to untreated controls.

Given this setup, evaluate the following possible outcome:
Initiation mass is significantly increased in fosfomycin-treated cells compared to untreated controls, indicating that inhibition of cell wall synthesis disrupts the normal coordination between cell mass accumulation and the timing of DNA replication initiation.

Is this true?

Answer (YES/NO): NO